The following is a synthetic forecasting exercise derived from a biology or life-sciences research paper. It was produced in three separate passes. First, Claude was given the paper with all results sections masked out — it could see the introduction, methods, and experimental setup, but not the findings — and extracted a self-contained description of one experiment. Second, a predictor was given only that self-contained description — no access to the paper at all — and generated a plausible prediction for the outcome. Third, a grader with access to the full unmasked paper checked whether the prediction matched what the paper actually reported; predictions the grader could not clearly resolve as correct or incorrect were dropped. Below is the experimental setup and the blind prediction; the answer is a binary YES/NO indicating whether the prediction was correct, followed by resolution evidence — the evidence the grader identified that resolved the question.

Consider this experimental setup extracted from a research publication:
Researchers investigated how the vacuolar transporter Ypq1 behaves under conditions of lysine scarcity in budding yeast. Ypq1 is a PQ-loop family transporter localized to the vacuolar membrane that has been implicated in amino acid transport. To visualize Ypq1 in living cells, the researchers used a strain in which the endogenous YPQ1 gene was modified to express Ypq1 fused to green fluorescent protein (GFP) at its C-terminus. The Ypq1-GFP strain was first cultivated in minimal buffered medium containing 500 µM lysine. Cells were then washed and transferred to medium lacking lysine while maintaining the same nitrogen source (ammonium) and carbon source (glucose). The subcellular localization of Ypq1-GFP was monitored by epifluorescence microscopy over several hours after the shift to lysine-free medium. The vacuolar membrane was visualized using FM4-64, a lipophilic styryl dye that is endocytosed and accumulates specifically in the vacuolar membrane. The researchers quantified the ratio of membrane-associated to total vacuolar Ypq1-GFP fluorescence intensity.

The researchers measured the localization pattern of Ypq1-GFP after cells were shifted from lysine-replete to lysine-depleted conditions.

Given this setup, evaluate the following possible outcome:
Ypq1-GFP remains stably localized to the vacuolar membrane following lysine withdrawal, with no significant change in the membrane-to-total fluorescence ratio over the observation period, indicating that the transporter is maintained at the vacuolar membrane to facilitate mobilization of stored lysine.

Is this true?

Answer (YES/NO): NO